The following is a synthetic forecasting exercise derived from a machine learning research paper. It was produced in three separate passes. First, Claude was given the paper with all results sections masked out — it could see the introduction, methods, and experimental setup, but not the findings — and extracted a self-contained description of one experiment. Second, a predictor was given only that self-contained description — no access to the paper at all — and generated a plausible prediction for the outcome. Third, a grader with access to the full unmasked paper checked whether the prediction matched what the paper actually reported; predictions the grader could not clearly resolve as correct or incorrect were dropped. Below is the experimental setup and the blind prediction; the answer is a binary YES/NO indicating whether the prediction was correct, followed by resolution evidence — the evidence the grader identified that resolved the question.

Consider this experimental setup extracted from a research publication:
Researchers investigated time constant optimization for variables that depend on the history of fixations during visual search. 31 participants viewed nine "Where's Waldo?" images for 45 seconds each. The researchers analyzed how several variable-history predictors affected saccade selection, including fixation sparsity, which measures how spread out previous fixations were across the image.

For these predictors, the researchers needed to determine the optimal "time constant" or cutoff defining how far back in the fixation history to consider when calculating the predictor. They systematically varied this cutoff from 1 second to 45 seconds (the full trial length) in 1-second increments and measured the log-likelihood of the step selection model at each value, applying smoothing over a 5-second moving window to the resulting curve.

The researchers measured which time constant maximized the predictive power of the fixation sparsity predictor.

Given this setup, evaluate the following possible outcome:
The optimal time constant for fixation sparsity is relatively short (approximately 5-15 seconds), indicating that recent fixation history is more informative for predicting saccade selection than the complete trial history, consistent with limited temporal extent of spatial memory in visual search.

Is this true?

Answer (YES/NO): NO